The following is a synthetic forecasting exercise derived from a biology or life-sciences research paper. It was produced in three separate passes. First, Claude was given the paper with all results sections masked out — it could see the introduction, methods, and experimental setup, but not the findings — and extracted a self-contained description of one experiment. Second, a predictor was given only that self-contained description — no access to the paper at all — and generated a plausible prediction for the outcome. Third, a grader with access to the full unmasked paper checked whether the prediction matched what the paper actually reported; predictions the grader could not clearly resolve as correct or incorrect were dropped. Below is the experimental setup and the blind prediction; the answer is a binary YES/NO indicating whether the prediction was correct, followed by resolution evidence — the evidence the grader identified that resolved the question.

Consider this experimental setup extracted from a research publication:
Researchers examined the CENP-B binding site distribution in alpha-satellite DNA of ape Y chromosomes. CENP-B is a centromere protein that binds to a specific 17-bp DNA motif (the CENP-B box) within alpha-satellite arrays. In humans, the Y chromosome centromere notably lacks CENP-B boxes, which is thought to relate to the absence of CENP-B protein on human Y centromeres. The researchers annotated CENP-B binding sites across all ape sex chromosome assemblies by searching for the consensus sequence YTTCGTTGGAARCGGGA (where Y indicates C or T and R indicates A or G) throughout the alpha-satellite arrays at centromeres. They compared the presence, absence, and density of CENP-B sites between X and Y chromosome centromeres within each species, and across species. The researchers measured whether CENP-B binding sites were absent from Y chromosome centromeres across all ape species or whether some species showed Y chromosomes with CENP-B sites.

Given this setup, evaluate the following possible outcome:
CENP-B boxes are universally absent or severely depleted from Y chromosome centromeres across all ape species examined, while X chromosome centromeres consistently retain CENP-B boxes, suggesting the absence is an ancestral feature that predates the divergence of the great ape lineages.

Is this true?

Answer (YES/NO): NO